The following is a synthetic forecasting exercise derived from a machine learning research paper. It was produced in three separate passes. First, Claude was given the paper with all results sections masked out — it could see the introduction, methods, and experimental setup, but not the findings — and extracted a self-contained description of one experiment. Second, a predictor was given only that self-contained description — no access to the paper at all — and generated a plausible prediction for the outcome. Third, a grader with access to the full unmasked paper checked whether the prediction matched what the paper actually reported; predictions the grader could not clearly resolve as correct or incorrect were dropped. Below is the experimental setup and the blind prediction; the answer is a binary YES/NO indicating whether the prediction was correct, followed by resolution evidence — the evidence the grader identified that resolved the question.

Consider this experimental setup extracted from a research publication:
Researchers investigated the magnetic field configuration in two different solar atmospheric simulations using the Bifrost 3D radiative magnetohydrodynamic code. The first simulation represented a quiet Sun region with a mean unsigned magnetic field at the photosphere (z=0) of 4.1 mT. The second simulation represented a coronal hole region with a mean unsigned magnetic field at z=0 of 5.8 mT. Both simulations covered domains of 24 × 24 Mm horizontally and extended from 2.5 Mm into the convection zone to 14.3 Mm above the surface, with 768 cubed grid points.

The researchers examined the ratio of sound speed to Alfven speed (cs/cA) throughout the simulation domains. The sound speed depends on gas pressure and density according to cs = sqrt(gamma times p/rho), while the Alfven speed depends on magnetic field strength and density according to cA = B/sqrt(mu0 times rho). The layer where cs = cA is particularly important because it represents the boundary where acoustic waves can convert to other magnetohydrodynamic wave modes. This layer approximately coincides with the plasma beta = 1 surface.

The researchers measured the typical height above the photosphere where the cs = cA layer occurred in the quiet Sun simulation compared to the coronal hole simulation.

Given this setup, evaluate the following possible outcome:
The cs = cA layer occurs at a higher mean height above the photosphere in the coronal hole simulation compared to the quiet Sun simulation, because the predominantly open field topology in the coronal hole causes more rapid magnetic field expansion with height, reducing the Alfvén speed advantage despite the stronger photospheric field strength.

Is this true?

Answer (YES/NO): NO